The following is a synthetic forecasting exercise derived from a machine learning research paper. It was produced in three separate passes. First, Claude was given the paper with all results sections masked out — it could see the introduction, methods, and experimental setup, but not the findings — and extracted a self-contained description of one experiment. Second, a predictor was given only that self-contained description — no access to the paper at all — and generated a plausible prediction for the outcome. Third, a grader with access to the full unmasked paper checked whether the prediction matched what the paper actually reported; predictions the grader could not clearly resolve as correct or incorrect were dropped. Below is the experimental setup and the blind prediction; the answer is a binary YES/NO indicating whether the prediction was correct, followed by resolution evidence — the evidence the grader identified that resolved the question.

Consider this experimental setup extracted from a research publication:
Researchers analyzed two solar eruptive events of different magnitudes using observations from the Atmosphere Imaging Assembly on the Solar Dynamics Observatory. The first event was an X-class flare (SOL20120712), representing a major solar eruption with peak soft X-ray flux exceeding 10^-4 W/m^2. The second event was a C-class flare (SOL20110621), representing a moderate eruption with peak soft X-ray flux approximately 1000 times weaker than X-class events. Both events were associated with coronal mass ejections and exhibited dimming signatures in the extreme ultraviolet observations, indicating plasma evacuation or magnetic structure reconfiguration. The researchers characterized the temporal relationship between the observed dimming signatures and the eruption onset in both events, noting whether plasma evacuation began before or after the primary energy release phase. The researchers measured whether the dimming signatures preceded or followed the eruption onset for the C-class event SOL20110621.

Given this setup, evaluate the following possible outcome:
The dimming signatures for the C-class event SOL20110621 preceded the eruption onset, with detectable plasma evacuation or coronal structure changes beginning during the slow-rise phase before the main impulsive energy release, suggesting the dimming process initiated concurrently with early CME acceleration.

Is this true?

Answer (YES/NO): YES